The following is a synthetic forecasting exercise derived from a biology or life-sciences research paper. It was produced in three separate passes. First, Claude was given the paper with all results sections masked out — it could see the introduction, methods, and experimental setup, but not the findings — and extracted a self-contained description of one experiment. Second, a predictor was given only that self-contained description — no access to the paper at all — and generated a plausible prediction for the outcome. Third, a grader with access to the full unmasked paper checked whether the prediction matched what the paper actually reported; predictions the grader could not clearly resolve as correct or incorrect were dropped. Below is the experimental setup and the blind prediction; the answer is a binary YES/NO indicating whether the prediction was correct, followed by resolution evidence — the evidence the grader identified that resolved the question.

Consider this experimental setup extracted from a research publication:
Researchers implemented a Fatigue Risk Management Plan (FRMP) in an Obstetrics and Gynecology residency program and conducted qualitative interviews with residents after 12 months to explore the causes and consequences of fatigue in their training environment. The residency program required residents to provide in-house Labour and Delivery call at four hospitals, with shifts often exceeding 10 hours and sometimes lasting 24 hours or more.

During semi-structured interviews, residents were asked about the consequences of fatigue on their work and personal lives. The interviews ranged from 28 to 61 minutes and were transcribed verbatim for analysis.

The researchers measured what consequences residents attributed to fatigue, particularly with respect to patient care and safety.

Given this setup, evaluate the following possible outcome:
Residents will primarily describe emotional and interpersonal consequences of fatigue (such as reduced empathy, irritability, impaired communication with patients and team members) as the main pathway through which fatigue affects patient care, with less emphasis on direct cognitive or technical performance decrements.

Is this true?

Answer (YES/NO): NO